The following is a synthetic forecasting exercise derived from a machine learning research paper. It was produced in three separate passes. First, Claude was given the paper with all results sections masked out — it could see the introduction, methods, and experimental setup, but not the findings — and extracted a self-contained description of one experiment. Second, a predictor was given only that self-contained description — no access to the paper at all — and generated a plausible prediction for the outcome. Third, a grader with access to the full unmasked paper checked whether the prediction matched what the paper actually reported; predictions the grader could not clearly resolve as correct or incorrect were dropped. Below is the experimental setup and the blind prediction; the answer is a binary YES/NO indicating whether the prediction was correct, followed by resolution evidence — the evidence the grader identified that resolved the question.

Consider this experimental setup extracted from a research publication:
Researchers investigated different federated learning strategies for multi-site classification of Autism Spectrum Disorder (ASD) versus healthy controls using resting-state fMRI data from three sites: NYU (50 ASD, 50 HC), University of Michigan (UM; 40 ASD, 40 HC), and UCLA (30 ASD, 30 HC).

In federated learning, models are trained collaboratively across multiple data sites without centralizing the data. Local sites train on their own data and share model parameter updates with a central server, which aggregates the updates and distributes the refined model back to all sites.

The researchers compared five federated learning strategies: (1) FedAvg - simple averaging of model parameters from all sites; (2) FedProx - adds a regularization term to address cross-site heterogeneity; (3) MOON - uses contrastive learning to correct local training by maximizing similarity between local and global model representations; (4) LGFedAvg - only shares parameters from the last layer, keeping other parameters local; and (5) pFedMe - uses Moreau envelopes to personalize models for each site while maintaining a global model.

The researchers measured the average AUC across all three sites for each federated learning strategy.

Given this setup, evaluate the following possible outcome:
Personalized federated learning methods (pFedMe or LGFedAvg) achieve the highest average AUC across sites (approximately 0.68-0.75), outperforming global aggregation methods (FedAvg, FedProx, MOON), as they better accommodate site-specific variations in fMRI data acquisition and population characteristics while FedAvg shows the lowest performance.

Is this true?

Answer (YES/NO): NO